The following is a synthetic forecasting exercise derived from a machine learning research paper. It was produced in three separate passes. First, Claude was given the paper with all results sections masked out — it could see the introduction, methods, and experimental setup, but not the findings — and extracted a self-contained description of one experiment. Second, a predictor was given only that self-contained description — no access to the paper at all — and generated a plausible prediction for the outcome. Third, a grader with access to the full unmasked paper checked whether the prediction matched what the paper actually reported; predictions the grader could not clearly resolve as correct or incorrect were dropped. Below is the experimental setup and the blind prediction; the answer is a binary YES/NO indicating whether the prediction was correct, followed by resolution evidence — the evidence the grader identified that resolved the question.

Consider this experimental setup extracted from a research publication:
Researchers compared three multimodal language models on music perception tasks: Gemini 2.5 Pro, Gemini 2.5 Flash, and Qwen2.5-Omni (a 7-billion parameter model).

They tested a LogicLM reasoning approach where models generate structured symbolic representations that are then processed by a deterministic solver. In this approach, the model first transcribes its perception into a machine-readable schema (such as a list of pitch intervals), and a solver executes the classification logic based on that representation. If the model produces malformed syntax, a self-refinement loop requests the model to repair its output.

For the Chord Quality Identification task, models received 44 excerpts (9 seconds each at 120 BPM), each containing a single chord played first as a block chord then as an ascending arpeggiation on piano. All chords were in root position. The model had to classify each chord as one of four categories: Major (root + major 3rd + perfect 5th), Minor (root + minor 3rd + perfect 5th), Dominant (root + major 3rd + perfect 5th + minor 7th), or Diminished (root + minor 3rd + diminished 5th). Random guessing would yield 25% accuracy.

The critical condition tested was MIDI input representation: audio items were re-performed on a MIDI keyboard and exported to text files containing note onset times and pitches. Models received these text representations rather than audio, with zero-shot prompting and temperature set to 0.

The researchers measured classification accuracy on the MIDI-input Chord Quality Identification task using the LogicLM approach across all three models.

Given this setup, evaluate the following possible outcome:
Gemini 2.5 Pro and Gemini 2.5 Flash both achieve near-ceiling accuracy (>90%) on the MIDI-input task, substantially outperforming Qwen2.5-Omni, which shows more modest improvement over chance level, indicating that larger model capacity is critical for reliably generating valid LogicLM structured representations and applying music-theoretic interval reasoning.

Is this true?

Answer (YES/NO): NO